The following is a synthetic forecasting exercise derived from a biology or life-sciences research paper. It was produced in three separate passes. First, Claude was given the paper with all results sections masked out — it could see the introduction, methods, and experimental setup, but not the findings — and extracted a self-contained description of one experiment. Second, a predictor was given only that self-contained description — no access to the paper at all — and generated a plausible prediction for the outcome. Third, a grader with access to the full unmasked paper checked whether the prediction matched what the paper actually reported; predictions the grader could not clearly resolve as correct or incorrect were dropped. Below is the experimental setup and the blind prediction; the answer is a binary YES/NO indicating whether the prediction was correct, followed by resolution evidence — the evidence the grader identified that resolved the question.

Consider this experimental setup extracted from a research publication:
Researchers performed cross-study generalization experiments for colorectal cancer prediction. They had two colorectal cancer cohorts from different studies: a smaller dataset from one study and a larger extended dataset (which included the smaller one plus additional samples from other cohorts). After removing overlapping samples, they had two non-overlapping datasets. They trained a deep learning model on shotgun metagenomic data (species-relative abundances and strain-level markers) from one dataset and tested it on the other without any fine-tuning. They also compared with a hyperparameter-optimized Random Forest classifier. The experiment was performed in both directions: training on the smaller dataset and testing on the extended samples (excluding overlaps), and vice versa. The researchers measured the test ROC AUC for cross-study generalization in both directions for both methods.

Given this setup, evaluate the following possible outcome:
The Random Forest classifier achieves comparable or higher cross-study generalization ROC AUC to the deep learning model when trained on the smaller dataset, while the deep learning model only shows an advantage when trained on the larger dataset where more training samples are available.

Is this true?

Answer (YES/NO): YES